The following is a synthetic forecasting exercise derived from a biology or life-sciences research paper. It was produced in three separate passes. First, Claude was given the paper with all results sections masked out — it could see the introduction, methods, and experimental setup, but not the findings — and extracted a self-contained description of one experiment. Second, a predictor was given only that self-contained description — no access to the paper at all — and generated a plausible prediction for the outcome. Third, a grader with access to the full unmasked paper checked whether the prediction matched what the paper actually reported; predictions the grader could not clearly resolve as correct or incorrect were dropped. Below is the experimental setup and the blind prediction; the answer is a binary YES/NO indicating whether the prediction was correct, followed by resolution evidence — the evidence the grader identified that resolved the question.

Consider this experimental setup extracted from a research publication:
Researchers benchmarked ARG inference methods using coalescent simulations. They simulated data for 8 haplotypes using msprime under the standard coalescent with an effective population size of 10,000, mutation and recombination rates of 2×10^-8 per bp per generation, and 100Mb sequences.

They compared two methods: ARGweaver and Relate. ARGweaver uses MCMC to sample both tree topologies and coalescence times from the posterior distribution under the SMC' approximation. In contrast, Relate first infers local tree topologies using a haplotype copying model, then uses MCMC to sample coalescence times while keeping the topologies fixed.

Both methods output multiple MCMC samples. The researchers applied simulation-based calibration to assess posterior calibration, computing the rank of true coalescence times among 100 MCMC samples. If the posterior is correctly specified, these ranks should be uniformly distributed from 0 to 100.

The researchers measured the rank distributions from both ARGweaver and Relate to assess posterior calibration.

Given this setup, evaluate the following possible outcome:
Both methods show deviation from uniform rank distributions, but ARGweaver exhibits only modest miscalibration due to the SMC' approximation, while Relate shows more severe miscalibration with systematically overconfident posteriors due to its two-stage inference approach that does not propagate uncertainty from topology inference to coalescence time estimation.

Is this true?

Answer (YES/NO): YES